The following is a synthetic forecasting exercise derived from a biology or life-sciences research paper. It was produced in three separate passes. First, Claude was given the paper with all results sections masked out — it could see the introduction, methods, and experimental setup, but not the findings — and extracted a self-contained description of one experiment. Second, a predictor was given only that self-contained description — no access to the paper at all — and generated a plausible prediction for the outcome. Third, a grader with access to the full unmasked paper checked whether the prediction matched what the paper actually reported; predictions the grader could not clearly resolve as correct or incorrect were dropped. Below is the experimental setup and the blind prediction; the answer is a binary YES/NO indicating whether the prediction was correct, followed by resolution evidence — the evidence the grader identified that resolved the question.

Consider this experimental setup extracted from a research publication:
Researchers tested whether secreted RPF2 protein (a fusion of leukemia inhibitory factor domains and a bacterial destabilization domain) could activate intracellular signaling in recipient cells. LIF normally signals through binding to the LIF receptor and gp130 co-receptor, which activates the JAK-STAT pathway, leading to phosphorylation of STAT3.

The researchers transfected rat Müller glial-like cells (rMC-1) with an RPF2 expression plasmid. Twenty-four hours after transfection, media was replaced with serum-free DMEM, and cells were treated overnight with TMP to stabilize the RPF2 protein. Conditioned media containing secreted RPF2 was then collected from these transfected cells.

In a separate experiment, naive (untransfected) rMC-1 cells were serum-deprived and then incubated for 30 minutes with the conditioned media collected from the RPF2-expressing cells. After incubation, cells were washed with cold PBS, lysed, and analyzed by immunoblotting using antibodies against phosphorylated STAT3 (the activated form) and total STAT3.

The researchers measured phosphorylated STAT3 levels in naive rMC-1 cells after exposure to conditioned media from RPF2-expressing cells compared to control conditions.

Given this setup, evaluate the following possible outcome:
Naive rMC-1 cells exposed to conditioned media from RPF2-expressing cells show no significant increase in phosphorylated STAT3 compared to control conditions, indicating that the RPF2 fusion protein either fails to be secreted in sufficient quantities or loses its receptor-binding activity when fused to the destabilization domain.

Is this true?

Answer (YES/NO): NO